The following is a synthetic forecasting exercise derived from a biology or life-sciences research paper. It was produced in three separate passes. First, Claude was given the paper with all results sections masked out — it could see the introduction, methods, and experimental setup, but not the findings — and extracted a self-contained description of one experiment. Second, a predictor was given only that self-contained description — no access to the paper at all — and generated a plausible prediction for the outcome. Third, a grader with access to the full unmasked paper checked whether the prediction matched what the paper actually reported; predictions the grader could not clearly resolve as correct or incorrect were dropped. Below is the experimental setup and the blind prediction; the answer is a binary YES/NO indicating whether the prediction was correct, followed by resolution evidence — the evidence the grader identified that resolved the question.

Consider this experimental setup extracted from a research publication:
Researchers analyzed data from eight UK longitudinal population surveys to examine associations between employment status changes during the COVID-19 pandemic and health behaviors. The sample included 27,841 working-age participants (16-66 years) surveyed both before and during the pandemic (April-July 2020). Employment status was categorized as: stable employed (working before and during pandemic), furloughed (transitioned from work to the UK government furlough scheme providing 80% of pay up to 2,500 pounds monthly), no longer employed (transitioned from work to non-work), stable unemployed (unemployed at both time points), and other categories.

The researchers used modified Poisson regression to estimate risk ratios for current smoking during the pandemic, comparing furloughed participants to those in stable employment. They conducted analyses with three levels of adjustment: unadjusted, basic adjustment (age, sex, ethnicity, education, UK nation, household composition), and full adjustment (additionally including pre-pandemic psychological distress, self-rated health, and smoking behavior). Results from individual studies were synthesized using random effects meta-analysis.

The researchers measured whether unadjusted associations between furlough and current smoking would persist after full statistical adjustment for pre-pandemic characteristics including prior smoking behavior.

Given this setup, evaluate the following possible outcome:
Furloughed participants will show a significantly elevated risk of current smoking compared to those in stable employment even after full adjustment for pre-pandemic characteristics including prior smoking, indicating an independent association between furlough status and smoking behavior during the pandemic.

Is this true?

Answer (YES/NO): NO